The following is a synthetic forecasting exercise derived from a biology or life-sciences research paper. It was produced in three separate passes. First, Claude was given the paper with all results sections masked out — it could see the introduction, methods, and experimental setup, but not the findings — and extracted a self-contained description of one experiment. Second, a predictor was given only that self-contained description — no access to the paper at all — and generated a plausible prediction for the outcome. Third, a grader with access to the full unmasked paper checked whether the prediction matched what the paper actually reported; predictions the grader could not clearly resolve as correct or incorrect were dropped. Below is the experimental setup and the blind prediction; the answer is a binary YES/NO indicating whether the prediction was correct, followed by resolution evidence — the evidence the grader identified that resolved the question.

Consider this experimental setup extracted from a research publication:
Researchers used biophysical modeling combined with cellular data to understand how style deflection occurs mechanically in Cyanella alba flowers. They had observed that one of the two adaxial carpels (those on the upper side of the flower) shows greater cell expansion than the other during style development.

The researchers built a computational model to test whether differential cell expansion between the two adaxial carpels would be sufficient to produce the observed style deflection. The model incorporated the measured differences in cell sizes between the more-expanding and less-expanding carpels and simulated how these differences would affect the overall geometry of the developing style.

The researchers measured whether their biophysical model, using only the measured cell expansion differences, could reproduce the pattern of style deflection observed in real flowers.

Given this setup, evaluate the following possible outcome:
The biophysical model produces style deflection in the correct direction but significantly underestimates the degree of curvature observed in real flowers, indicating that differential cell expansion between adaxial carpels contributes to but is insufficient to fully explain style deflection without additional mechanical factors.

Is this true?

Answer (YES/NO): NO